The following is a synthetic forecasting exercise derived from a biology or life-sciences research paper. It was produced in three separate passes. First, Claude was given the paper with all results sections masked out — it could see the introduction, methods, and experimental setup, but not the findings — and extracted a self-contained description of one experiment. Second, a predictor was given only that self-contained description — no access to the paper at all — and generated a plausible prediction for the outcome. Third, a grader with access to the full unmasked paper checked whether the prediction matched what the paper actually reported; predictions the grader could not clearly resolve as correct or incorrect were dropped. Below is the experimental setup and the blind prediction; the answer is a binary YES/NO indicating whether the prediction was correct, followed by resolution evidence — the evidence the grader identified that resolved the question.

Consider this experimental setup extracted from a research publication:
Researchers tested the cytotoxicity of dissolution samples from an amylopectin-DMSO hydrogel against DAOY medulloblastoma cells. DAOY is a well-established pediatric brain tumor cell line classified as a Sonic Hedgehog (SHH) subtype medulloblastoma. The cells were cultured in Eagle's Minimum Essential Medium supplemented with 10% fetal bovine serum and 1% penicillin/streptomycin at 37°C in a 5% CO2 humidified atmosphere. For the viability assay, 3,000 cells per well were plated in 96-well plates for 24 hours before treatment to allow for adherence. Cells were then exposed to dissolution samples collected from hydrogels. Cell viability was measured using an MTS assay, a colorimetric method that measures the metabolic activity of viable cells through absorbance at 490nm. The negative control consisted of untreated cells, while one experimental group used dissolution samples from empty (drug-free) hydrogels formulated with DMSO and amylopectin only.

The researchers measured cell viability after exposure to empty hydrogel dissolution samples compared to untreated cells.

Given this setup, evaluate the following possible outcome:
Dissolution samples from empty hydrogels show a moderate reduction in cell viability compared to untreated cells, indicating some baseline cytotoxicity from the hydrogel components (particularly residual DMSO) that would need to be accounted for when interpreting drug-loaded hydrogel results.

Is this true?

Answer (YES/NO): YES